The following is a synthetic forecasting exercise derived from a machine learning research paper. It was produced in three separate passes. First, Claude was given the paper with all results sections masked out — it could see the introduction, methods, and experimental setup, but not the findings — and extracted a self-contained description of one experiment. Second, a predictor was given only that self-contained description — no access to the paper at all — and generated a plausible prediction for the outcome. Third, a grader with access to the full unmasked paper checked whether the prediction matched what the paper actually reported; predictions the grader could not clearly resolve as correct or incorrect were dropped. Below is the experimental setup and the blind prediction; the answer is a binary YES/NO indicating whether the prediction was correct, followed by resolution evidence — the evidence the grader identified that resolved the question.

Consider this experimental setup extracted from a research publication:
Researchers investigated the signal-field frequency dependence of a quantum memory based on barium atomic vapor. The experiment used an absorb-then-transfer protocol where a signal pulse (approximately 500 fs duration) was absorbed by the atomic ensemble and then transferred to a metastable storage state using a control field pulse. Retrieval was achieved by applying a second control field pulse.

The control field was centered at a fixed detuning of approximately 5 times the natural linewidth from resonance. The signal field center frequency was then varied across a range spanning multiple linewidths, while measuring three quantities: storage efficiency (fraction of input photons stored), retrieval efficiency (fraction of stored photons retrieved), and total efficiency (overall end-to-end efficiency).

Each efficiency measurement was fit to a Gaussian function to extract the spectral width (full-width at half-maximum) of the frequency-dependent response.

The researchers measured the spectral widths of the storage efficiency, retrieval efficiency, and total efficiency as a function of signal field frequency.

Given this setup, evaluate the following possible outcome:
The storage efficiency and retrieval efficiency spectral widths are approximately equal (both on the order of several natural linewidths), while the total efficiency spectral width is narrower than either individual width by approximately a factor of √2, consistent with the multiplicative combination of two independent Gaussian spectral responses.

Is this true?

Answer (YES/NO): NO